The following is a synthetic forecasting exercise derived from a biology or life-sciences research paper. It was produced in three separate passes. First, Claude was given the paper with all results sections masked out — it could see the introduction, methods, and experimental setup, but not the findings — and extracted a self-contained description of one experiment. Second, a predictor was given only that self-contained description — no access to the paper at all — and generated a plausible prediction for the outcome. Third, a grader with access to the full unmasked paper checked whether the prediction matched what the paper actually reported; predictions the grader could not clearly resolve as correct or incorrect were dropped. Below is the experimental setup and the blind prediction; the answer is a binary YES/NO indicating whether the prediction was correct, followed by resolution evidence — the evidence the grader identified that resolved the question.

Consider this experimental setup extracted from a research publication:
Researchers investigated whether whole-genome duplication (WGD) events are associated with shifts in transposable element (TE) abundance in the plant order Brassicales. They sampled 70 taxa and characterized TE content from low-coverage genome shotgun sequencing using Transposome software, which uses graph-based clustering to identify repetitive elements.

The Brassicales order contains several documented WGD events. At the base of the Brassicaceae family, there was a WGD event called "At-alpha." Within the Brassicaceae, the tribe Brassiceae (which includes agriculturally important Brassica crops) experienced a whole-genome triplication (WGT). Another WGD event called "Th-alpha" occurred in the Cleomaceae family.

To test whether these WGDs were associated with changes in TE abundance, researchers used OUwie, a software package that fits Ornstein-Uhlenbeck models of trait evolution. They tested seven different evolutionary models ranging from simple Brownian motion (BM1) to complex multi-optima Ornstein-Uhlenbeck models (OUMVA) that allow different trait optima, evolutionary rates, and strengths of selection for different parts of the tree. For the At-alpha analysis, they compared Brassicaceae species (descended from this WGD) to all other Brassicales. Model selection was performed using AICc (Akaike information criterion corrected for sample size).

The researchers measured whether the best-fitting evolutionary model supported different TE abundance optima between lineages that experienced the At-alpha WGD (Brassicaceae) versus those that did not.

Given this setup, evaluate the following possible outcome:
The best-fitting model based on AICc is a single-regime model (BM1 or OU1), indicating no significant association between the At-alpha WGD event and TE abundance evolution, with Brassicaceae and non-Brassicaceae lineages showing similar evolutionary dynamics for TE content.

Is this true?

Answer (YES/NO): NO